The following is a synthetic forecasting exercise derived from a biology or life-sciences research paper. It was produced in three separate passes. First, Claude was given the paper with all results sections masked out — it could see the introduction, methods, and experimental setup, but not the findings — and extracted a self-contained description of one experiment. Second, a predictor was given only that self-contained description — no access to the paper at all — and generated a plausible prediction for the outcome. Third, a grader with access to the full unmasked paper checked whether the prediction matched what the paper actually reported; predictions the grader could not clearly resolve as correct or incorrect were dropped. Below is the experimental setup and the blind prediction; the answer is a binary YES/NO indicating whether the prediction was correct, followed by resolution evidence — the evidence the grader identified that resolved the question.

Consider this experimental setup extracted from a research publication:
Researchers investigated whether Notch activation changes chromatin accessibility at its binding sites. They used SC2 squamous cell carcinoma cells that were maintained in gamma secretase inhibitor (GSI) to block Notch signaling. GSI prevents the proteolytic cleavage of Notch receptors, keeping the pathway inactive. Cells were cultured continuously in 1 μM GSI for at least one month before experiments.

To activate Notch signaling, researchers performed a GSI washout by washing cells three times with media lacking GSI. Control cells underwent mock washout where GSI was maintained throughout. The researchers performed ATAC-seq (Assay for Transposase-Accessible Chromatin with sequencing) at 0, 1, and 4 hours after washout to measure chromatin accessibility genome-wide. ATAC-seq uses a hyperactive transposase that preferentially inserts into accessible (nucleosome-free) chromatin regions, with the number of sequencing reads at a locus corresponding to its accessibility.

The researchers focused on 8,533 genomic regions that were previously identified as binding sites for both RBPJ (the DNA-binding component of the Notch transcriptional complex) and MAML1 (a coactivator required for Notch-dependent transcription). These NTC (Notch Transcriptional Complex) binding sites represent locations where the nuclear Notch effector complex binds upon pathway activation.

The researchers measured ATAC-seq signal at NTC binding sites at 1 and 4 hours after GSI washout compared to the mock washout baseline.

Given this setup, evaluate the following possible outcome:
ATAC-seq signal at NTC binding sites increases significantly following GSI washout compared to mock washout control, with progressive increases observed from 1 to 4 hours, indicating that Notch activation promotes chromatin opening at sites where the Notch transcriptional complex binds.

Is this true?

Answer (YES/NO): NO